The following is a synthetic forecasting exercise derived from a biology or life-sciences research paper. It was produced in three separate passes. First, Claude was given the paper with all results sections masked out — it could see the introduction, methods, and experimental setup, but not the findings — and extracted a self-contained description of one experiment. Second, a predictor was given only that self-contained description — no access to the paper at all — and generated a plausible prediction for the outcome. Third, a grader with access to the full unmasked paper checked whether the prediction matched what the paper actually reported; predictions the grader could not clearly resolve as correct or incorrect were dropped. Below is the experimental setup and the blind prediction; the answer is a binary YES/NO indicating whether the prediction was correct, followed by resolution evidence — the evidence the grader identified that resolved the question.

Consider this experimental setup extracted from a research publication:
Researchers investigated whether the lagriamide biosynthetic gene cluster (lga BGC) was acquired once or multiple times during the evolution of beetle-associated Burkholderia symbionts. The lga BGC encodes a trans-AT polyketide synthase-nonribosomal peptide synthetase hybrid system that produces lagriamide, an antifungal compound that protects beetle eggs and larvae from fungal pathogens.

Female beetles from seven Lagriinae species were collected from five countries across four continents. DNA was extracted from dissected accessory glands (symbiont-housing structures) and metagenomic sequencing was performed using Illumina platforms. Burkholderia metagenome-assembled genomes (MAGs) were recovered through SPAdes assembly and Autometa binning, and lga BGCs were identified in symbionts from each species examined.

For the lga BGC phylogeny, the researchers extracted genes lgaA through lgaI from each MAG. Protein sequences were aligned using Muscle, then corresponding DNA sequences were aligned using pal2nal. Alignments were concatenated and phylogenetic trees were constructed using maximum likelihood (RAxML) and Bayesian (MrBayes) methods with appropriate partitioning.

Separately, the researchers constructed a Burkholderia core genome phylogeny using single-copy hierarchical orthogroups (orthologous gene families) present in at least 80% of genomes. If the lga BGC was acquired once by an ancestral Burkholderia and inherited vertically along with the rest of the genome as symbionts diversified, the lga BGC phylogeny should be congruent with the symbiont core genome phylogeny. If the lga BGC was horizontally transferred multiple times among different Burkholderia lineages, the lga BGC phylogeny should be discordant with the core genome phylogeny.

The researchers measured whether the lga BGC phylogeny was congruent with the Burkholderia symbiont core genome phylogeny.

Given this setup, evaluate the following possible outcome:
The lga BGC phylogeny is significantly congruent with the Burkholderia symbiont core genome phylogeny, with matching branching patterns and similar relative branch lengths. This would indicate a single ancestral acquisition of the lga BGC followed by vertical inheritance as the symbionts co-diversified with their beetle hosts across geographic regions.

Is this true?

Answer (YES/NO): NO